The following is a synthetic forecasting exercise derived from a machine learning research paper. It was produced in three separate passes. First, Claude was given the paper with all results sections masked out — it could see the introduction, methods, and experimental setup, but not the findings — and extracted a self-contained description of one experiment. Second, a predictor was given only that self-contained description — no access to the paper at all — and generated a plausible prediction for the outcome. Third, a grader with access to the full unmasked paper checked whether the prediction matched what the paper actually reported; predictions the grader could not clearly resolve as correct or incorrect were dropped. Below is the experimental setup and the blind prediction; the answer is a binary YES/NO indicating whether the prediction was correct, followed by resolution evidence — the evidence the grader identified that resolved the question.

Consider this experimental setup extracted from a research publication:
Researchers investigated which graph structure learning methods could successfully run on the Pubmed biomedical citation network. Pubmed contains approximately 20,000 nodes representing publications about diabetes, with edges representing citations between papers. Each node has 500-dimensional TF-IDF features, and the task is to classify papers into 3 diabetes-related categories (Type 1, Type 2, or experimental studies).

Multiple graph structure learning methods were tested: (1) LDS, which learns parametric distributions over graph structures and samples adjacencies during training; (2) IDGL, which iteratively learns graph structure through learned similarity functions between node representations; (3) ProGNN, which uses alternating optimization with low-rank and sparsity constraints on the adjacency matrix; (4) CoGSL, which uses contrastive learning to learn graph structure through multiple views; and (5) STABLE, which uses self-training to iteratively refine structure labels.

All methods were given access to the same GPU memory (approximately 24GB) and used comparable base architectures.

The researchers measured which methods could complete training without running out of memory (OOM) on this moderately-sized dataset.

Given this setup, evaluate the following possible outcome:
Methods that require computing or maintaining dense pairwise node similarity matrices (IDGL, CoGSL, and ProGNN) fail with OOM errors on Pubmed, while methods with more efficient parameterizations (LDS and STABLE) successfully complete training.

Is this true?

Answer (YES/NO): NO